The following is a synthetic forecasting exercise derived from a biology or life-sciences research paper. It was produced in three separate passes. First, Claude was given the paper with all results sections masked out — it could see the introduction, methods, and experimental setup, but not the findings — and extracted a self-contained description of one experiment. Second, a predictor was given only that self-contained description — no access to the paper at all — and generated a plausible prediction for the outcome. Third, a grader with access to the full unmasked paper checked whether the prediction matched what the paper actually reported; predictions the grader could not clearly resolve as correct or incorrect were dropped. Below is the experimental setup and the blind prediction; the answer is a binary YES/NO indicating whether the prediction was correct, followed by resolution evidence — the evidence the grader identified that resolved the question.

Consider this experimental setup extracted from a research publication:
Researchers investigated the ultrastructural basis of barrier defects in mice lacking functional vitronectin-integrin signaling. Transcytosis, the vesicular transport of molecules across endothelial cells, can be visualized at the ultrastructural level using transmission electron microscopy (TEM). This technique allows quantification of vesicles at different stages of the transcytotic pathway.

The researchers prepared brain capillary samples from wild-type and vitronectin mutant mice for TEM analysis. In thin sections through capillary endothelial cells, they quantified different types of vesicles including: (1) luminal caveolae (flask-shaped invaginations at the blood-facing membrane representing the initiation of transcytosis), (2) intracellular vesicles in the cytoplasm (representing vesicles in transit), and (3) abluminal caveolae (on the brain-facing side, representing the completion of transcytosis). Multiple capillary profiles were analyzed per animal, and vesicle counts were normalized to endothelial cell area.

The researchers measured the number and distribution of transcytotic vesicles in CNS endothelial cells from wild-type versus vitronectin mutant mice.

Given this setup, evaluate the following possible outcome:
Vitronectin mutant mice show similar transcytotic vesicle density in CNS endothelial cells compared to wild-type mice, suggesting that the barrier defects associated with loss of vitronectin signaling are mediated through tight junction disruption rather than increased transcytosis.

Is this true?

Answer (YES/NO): NO